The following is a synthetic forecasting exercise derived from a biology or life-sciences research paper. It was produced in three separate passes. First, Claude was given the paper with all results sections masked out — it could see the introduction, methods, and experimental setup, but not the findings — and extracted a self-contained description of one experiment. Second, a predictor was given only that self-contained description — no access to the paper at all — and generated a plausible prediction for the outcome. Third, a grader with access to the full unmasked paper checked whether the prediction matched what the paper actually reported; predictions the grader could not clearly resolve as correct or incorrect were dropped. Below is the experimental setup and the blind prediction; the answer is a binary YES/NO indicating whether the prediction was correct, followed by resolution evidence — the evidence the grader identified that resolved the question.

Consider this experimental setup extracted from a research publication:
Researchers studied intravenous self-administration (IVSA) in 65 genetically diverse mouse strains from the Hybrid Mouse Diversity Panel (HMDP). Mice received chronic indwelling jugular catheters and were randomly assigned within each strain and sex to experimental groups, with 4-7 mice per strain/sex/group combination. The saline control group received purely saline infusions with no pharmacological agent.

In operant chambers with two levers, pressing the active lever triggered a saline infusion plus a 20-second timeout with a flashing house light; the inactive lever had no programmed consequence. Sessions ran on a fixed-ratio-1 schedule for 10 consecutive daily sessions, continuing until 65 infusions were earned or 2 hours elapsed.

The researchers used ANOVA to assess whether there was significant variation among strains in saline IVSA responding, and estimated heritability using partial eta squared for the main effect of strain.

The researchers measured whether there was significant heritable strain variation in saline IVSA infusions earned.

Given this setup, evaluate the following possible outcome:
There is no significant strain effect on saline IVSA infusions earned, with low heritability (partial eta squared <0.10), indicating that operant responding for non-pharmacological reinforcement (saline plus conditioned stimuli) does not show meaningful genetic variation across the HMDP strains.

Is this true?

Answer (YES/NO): NO